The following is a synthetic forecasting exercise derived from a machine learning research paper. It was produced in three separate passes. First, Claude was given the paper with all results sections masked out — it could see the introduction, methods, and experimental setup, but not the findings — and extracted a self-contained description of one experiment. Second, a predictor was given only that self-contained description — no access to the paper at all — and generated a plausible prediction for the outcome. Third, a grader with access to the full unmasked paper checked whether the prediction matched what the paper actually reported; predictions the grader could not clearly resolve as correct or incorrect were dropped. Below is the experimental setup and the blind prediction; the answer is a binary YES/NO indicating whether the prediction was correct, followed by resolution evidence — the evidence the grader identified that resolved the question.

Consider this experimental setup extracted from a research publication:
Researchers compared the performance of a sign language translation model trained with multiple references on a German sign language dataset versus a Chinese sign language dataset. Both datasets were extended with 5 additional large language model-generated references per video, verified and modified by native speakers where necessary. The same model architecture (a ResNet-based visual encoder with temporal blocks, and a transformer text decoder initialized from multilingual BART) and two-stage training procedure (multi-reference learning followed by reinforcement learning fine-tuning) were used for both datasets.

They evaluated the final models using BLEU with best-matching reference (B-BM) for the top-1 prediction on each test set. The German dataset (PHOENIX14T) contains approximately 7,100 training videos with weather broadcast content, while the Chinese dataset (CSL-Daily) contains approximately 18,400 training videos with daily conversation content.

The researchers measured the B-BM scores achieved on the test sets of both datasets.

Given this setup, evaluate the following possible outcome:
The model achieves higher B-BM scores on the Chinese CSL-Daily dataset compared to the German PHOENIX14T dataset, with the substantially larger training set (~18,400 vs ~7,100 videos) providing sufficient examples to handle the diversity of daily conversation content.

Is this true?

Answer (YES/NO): NO